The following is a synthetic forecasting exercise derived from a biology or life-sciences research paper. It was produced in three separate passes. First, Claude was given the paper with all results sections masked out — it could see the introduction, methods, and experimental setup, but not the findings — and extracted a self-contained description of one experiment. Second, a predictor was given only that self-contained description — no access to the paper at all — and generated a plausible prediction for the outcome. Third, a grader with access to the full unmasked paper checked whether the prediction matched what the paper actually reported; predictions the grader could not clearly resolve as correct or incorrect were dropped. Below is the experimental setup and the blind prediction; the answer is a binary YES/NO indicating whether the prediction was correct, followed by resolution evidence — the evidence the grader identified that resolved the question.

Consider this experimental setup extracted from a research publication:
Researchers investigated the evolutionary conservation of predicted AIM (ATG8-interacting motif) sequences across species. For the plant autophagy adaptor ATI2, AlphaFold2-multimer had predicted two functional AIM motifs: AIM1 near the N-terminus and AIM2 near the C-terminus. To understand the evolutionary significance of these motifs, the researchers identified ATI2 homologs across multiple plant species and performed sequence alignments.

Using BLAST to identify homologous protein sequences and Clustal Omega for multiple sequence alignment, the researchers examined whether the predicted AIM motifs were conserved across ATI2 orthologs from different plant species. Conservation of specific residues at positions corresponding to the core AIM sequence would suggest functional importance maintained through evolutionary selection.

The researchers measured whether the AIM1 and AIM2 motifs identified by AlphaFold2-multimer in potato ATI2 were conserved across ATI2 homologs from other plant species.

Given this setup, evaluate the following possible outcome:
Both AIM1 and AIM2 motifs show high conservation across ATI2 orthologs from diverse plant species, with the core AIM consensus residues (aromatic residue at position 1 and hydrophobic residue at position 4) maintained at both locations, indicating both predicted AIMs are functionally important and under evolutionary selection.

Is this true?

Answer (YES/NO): NO